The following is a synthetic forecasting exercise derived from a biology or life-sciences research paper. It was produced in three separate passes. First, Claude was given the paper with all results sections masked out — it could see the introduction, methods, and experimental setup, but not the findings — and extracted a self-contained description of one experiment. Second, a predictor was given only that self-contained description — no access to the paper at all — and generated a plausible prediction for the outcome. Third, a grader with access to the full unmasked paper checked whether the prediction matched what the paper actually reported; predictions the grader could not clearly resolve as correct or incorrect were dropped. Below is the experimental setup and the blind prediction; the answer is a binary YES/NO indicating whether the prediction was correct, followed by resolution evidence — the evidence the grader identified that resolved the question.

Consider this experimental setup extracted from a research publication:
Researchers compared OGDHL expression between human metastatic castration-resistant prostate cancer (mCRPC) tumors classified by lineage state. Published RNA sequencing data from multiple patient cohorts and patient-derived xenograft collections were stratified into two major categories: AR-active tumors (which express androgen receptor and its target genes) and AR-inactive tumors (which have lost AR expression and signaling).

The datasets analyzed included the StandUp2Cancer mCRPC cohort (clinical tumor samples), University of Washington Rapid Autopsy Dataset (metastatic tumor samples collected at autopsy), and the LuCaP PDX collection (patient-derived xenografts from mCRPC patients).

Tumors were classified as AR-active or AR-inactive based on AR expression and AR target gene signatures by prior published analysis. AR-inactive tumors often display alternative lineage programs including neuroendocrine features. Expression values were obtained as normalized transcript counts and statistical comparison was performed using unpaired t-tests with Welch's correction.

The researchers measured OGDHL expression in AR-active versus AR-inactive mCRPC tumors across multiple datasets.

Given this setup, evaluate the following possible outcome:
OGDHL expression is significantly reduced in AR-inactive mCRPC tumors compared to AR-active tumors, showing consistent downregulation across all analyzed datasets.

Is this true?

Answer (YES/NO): NO